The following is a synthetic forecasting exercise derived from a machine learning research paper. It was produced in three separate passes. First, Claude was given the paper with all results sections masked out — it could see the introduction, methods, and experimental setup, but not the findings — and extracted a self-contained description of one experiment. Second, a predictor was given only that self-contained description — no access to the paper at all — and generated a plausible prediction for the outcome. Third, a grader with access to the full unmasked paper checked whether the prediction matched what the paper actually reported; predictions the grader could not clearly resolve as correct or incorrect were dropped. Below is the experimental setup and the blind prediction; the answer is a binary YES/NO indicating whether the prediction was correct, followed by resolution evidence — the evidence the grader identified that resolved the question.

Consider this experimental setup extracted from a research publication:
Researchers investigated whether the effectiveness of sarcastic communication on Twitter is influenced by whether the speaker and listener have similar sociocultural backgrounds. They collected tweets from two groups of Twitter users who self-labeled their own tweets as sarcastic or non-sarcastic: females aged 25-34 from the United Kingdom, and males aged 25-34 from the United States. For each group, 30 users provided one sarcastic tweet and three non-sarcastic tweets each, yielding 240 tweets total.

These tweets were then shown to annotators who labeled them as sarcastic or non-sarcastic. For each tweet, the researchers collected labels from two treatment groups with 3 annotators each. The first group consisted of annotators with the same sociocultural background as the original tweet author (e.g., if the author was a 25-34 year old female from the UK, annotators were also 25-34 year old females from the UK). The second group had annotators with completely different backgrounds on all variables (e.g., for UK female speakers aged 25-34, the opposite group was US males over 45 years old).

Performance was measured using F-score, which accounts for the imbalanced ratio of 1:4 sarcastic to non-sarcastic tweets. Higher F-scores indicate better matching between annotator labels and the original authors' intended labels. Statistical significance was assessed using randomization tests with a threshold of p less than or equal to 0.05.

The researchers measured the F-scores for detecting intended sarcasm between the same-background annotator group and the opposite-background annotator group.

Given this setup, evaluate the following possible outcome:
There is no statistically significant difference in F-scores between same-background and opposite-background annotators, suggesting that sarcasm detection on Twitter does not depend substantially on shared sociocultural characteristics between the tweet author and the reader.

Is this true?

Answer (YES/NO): NO